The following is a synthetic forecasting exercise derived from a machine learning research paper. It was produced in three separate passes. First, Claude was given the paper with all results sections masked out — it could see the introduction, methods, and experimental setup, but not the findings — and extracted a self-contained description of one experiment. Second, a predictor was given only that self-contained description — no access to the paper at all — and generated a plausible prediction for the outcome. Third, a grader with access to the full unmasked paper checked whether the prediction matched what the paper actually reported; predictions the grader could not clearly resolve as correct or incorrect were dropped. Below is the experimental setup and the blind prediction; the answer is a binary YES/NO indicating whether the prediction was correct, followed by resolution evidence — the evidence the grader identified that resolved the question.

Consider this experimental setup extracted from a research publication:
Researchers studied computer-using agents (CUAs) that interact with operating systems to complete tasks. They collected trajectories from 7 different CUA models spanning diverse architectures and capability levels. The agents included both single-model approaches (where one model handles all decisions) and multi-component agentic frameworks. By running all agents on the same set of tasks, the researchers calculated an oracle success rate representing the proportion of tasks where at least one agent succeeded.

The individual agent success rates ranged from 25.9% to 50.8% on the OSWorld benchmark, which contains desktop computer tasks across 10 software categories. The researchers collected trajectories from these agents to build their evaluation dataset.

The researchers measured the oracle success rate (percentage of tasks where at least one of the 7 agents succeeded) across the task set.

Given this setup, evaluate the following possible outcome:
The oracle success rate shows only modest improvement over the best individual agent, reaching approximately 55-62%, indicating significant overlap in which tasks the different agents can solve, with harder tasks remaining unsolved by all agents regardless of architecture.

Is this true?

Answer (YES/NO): NO